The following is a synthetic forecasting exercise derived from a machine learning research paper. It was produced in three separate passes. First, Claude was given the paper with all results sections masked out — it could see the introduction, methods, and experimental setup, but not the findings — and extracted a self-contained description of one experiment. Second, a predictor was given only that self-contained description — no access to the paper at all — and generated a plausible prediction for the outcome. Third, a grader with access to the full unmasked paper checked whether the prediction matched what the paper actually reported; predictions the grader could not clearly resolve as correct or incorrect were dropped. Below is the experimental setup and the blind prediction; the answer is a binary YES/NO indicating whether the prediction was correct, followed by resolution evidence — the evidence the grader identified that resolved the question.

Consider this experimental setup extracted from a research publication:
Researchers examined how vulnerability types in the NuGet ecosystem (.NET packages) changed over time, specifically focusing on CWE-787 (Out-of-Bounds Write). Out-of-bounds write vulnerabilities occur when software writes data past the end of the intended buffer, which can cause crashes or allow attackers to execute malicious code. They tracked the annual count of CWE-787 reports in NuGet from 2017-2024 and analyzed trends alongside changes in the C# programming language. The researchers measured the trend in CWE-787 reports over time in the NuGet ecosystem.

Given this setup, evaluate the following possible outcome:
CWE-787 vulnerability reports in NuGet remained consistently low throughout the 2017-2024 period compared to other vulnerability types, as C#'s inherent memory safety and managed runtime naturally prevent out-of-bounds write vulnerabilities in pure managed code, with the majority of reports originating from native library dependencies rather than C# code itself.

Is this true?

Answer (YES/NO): NO